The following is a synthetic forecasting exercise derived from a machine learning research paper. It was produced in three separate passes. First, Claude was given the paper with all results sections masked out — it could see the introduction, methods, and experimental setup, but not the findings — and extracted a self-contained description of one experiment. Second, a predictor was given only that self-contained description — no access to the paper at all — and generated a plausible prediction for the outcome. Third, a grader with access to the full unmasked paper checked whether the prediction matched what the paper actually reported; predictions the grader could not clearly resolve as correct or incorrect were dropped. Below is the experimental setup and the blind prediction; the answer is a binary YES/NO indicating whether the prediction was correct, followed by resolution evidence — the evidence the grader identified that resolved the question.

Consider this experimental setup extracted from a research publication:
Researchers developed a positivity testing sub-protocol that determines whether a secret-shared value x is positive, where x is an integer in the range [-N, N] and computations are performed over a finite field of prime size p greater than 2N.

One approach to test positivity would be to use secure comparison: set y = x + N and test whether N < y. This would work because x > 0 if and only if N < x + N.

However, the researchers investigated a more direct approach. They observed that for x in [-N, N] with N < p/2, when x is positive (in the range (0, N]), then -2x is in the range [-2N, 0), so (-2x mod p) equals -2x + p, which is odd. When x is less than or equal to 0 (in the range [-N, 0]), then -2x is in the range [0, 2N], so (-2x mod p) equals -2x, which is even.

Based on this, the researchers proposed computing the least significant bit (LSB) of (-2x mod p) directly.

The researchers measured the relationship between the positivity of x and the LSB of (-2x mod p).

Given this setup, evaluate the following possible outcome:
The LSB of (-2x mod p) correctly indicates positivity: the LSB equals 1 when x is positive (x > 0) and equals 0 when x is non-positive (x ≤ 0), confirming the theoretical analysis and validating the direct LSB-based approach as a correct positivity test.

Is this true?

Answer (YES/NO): YES